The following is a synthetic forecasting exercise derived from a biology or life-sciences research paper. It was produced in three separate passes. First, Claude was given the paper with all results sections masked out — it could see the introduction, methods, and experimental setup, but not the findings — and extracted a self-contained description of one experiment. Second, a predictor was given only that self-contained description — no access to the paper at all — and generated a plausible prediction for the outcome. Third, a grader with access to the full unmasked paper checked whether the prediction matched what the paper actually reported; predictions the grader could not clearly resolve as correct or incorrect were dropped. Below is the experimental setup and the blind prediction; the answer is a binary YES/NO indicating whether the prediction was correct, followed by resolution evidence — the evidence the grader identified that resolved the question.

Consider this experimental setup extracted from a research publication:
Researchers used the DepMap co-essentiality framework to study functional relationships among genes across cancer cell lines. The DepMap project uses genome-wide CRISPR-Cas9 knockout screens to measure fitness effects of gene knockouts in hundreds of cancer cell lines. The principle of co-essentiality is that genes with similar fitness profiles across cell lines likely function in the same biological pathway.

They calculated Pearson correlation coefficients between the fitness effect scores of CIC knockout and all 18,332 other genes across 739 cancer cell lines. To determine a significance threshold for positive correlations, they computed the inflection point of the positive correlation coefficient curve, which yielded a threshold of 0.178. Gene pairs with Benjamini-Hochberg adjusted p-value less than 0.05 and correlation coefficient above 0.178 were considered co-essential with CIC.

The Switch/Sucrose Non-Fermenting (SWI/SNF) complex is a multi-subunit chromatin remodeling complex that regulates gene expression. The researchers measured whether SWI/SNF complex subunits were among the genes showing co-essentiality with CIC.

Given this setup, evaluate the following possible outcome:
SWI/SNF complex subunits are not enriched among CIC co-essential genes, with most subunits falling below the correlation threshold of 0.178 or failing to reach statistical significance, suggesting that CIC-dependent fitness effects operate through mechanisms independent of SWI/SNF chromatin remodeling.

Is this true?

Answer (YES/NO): NO